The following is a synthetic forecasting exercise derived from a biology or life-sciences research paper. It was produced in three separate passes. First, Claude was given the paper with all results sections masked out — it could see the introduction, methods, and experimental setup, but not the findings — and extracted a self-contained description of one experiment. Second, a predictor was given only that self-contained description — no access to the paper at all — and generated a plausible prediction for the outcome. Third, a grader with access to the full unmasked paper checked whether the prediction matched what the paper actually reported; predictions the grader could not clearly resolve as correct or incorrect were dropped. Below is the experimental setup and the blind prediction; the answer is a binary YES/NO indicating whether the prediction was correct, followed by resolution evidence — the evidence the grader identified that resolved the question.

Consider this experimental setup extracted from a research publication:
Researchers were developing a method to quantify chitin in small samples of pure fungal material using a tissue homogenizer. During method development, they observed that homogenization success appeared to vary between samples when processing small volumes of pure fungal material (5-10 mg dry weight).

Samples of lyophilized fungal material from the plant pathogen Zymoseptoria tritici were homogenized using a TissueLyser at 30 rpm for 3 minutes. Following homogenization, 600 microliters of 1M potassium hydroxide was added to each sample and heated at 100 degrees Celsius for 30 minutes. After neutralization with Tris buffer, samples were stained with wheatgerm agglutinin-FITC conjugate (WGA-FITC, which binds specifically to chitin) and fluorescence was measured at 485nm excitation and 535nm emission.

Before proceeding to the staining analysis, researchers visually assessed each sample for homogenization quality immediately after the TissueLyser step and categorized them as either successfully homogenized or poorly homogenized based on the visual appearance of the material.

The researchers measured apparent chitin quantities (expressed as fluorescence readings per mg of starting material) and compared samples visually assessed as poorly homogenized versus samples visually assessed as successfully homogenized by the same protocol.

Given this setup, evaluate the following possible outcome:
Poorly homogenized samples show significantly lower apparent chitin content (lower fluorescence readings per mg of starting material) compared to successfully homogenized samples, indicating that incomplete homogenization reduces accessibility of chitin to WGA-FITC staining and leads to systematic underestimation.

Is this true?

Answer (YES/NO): YES